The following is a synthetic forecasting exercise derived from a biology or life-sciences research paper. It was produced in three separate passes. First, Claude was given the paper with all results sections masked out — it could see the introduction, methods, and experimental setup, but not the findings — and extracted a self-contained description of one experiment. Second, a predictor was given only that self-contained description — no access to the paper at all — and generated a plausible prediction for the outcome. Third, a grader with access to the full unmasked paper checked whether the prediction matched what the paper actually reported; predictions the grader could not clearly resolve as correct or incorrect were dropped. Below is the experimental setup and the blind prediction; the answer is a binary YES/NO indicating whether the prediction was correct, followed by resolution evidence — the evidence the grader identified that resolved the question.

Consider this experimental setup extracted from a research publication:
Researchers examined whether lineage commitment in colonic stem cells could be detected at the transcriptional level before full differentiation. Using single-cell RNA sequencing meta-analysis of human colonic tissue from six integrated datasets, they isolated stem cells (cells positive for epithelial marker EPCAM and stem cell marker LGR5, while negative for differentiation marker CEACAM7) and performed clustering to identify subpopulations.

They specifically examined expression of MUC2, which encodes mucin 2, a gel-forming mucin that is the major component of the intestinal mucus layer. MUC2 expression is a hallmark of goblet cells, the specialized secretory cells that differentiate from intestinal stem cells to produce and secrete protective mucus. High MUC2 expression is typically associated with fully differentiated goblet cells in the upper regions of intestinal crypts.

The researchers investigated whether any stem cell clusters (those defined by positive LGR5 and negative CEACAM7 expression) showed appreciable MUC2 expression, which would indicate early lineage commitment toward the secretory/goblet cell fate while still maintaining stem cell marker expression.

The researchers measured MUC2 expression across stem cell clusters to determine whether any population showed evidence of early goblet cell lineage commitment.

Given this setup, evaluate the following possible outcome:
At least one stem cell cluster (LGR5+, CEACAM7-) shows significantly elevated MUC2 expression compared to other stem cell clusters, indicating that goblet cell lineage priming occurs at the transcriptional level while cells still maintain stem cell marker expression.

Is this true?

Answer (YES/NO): YES